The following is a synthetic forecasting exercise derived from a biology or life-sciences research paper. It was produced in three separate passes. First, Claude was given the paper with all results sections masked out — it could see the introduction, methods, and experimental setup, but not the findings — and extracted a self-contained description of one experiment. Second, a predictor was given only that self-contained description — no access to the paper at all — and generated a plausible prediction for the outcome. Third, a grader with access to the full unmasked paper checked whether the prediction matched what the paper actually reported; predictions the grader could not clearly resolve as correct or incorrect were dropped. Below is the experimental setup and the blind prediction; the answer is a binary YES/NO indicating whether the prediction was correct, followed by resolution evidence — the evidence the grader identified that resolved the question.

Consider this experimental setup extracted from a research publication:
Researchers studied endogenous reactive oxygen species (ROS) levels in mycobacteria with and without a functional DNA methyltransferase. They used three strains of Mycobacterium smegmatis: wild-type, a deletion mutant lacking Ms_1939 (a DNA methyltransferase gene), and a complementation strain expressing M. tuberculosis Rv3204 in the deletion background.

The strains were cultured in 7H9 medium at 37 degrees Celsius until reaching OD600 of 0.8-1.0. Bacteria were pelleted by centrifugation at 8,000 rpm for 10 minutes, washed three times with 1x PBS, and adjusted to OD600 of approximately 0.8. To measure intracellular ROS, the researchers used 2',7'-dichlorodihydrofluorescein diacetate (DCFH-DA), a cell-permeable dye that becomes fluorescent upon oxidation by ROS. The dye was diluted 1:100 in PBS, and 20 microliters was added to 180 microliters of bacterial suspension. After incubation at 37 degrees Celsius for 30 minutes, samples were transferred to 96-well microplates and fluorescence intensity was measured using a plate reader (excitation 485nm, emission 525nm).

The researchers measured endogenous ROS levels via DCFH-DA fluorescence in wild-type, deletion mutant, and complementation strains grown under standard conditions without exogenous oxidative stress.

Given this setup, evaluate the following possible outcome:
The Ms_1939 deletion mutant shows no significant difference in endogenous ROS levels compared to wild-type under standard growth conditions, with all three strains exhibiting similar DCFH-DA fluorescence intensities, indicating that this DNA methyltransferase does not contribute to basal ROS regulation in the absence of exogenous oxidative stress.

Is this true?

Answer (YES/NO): NO